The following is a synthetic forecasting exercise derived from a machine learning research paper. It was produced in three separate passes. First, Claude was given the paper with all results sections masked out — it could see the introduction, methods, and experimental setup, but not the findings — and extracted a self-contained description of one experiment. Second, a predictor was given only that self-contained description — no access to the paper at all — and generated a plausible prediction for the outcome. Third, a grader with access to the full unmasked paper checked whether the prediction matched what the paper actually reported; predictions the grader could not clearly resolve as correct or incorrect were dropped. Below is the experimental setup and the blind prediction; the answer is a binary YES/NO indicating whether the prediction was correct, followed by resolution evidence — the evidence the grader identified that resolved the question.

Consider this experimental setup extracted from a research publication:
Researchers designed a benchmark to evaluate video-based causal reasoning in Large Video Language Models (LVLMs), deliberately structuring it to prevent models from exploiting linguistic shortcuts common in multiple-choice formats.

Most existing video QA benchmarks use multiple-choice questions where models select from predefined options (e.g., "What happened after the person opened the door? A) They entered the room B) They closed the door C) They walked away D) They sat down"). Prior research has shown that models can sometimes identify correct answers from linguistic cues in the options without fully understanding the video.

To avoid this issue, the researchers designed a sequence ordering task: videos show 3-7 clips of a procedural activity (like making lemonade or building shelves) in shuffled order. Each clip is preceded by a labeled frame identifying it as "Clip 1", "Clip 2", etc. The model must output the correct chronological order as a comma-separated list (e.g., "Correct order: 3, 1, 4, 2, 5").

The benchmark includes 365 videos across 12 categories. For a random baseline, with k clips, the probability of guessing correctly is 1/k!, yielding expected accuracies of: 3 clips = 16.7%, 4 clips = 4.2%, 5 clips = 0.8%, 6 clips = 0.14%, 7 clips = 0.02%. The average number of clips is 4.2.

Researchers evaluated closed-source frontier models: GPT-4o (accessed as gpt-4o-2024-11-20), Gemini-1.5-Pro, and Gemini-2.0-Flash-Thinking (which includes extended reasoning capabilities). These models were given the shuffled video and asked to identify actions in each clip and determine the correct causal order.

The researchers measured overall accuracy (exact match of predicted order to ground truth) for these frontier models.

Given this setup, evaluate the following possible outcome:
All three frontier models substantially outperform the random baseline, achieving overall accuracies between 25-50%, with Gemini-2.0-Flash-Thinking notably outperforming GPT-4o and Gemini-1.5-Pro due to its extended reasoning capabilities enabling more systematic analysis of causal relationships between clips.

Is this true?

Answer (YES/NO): NO